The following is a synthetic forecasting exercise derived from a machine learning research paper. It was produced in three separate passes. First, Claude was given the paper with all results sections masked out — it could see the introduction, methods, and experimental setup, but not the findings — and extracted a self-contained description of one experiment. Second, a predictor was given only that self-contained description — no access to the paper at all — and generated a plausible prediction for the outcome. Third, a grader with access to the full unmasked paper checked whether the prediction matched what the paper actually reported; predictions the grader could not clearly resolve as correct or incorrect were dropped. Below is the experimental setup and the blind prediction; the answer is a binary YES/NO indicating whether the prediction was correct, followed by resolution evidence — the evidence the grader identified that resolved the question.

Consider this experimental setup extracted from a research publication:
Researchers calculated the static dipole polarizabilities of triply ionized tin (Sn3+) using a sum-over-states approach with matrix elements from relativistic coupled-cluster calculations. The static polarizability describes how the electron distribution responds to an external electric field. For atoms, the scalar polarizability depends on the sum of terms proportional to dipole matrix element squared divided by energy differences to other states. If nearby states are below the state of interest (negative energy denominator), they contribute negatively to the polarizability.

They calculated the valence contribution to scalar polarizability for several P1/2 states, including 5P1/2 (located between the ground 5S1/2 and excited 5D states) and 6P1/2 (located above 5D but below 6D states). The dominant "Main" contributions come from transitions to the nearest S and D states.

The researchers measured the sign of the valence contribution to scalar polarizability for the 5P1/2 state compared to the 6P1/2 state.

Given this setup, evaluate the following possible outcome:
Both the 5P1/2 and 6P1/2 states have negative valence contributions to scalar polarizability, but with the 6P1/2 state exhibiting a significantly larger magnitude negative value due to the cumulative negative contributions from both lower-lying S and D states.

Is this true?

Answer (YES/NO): NO